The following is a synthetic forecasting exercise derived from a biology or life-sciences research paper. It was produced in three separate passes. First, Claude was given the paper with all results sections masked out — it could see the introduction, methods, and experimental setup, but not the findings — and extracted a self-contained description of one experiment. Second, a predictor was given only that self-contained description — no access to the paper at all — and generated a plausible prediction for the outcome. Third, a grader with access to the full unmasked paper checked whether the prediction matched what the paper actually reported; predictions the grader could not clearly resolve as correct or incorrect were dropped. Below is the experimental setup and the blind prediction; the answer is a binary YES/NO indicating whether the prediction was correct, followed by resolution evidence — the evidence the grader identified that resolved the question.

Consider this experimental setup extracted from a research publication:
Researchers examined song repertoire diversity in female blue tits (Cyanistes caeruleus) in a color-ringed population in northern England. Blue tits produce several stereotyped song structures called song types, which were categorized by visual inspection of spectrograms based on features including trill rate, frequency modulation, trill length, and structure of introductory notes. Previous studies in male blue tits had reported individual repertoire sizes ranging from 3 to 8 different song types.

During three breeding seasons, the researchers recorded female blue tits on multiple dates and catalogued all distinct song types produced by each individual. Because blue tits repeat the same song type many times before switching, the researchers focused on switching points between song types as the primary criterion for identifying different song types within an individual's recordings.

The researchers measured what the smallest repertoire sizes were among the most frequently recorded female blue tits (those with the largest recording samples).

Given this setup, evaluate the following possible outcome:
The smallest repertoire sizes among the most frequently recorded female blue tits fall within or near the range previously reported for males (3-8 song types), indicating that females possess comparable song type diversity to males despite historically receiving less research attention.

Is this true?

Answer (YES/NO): NO